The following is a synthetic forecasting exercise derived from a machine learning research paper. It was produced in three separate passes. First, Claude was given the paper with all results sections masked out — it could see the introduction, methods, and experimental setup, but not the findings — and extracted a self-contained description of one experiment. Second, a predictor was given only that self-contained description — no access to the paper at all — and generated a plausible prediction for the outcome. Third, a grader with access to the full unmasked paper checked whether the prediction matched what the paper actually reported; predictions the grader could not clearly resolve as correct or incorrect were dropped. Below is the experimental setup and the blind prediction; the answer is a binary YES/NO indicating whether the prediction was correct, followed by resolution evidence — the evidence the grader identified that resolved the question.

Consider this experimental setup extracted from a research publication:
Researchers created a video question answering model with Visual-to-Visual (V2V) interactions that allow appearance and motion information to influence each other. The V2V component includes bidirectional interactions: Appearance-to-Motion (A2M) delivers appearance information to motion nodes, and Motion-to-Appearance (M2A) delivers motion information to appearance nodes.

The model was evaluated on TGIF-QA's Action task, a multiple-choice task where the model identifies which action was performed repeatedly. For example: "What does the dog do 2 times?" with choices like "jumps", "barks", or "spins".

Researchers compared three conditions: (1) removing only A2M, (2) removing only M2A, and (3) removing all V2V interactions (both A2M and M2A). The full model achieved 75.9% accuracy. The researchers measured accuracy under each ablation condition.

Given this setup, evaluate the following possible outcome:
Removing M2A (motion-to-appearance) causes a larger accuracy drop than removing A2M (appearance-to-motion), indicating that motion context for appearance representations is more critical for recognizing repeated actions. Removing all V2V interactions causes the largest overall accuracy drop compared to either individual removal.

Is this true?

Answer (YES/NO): NO